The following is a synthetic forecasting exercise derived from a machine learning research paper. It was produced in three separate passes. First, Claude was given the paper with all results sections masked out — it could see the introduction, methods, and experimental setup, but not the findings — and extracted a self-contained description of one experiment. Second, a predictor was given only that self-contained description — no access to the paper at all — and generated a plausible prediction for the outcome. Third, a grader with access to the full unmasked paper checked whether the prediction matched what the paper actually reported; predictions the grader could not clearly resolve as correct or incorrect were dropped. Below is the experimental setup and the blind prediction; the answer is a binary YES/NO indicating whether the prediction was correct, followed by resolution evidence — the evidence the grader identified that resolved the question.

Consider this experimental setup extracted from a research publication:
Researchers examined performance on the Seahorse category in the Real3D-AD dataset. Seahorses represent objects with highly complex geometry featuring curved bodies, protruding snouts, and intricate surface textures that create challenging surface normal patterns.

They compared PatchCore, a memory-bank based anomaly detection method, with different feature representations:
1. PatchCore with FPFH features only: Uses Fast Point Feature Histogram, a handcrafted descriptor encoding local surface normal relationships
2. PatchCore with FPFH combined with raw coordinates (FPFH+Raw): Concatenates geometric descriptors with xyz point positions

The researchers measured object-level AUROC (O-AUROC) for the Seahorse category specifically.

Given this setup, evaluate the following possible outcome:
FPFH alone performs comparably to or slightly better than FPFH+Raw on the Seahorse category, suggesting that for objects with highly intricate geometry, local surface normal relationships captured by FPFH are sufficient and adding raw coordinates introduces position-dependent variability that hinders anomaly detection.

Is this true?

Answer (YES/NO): NO